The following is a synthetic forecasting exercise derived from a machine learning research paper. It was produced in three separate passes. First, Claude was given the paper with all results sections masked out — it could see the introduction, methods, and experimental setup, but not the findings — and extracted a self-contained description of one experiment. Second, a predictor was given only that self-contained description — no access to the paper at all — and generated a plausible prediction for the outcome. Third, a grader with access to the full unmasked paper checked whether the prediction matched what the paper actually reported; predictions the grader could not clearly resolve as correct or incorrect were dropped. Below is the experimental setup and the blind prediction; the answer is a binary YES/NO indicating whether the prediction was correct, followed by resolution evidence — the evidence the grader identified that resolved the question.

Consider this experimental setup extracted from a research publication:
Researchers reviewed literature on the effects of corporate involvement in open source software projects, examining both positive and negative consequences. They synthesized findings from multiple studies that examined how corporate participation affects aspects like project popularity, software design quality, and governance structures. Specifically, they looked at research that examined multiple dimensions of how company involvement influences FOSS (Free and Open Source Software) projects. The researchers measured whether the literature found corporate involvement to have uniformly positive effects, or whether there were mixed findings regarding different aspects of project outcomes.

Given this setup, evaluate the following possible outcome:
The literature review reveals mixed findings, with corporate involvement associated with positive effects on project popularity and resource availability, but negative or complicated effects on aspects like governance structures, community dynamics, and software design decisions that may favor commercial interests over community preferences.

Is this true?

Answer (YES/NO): YES